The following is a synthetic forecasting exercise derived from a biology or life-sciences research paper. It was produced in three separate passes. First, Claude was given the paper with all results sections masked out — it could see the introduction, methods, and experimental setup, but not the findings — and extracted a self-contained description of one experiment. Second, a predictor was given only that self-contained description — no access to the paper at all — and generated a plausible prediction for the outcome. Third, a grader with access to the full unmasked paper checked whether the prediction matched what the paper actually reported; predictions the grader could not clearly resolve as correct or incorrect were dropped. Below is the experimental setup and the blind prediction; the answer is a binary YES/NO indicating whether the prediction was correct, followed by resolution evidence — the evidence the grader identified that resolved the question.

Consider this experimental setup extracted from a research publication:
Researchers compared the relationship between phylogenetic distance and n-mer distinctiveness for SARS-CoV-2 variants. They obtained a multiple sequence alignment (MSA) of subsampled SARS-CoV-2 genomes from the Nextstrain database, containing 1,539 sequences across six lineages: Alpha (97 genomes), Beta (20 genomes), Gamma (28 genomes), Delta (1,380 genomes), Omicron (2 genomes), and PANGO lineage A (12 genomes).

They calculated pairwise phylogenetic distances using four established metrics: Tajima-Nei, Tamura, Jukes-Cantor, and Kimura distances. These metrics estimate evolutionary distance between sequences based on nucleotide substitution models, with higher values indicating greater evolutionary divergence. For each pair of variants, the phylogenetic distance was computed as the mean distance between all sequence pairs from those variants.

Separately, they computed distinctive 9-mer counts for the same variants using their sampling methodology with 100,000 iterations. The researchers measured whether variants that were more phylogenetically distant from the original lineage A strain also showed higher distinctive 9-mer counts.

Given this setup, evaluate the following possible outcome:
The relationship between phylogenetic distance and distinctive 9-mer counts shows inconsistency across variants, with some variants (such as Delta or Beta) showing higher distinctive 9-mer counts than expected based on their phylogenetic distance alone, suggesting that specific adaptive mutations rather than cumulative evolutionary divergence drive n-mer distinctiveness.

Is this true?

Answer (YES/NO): NO